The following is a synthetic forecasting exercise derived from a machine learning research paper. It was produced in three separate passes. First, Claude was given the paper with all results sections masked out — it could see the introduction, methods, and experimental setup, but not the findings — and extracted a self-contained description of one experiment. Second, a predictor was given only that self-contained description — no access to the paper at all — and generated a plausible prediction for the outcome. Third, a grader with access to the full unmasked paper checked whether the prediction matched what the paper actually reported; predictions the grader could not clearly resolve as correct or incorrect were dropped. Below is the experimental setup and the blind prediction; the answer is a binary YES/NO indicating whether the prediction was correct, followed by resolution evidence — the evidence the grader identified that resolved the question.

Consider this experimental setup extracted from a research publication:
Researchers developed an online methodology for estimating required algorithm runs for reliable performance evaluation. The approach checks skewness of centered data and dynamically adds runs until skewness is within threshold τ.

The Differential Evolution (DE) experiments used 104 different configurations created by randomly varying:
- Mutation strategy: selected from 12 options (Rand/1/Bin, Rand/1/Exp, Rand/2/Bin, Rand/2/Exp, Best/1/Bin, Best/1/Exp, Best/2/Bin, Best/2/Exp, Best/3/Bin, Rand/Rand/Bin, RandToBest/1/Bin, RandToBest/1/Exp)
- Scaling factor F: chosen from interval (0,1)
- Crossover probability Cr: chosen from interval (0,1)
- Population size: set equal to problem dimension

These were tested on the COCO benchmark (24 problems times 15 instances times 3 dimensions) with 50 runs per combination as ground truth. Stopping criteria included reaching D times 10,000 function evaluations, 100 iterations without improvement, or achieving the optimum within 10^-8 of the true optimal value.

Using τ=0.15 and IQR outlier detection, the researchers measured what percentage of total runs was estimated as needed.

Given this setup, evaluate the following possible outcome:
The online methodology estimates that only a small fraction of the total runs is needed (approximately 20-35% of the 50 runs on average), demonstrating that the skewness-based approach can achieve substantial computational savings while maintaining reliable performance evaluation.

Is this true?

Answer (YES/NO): NO